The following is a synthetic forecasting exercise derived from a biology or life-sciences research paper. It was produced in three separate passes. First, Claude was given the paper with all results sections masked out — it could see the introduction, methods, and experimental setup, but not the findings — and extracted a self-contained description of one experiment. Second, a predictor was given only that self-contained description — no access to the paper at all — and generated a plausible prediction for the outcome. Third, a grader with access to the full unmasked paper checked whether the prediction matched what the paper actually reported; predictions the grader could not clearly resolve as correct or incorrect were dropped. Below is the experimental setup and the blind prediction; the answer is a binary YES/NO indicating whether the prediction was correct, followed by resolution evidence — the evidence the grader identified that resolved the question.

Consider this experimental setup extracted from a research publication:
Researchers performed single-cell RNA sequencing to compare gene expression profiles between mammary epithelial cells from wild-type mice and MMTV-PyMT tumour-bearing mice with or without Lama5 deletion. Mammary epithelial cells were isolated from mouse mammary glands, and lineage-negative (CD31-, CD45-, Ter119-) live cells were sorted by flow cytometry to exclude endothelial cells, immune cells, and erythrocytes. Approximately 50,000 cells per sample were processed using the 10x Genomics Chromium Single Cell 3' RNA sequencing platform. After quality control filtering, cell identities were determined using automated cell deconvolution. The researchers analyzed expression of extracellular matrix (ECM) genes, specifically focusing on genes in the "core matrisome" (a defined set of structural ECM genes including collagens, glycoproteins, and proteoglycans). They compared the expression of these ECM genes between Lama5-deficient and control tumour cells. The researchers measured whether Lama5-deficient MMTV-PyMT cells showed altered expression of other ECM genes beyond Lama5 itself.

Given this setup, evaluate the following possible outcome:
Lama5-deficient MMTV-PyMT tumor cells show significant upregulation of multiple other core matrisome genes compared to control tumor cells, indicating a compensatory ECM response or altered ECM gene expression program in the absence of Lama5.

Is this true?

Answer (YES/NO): NO